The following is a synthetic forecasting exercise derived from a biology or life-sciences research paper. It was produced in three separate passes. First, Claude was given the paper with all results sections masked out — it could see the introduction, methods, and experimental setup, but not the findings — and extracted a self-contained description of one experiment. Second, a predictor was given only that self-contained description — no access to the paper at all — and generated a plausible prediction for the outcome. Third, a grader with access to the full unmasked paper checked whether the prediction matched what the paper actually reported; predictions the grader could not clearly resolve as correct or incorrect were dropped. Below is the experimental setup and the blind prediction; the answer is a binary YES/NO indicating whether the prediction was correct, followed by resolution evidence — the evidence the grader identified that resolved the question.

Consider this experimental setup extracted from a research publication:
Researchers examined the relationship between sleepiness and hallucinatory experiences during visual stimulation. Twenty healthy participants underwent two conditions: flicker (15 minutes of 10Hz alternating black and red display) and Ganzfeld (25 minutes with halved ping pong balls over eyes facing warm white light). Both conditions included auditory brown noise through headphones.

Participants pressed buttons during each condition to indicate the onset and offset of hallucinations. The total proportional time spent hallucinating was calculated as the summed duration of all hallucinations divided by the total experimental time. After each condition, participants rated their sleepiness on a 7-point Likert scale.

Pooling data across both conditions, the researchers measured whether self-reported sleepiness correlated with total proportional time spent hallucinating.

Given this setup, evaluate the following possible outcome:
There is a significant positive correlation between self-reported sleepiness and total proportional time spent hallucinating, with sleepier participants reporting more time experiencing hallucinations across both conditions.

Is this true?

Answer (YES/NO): NO